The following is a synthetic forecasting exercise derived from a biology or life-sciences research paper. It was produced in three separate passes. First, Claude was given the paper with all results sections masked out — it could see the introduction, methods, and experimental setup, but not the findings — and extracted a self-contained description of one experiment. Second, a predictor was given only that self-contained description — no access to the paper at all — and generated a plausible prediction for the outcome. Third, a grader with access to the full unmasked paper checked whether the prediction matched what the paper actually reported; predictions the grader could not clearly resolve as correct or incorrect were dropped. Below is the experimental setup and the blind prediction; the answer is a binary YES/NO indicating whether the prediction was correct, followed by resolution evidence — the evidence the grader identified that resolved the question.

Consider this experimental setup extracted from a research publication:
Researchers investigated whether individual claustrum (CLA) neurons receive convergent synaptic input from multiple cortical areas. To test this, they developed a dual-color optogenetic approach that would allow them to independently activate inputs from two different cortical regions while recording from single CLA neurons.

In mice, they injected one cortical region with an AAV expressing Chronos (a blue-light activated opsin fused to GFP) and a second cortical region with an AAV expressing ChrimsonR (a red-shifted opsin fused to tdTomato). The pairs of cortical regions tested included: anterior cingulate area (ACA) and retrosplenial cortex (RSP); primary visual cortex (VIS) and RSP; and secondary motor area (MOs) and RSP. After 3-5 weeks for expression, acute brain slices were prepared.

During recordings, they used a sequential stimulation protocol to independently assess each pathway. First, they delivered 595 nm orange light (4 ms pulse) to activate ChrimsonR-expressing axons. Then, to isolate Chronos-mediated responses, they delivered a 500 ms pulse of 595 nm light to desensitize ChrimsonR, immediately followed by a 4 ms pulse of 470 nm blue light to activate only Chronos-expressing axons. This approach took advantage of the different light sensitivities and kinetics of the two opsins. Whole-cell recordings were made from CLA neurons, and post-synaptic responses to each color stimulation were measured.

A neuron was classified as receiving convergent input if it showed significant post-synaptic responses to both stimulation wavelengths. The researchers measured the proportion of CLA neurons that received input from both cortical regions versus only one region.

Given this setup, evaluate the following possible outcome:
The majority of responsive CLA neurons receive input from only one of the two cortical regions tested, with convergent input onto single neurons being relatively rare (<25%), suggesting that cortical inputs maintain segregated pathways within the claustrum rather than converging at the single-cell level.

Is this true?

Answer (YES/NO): NO